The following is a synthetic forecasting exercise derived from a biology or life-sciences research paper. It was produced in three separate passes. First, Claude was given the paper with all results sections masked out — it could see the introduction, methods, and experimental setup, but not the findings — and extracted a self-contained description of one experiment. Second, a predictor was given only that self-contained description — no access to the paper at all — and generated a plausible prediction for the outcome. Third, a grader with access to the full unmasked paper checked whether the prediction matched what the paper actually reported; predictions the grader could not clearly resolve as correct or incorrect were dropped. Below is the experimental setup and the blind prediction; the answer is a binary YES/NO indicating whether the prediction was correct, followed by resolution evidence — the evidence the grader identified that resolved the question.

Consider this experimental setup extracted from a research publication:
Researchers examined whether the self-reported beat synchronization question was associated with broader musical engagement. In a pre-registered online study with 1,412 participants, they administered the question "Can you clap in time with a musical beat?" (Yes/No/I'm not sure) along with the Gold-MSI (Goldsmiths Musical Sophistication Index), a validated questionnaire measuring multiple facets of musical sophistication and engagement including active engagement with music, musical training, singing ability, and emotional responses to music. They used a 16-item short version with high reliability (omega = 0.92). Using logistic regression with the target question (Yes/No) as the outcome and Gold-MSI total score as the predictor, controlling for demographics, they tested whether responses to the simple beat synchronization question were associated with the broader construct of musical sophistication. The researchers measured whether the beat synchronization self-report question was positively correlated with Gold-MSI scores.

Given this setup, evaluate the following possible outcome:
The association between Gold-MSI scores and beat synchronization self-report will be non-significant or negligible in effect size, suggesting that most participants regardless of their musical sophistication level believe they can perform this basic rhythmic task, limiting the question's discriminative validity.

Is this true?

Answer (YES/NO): NO